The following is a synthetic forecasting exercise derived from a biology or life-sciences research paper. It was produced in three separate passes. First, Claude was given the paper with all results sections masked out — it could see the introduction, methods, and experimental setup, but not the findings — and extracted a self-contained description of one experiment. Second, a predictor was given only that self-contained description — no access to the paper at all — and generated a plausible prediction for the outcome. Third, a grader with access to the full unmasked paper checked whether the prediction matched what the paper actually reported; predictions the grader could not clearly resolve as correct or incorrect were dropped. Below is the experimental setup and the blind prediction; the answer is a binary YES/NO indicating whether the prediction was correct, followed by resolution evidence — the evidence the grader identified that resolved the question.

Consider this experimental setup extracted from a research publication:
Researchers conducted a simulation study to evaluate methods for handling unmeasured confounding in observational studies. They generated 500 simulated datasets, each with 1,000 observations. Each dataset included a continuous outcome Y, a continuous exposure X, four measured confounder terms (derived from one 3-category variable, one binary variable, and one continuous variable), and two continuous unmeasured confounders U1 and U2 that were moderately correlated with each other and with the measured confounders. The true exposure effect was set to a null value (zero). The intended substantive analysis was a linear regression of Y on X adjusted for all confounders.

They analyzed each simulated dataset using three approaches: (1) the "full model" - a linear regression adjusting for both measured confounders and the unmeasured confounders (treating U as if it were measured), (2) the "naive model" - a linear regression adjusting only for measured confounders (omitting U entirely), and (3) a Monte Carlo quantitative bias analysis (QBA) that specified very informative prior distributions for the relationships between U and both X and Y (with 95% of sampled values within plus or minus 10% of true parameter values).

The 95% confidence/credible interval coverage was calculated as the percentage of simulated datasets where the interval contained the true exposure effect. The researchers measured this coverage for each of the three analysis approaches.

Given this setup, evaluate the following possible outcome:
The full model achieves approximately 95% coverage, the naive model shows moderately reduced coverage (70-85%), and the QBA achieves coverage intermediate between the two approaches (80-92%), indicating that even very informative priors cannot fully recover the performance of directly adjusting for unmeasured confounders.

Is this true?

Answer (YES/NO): NO